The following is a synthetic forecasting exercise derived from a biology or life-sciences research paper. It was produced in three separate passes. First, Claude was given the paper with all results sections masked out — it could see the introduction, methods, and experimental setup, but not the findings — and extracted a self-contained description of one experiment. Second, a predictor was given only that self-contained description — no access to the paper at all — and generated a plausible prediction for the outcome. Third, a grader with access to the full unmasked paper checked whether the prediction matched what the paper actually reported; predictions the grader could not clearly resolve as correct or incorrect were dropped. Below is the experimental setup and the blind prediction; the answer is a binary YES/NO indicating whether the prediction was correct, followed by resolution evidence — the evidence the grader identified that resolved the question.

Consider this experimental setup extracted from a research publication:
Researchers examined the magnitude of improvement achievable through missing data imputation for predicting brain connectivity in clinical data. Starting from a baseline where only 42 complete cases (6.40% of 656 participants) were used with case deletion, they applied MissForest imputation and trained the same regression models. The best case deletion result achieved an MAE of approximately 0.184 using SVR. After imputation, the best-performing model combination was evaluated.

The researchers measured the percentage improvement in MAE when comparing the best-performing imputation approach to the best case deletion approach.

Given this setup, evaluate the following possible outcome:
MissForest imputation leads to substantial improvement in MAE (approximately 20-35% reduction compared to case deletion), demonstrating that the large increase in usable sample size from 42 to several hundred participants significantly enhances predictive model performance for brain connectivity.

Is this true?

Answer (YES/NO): NO